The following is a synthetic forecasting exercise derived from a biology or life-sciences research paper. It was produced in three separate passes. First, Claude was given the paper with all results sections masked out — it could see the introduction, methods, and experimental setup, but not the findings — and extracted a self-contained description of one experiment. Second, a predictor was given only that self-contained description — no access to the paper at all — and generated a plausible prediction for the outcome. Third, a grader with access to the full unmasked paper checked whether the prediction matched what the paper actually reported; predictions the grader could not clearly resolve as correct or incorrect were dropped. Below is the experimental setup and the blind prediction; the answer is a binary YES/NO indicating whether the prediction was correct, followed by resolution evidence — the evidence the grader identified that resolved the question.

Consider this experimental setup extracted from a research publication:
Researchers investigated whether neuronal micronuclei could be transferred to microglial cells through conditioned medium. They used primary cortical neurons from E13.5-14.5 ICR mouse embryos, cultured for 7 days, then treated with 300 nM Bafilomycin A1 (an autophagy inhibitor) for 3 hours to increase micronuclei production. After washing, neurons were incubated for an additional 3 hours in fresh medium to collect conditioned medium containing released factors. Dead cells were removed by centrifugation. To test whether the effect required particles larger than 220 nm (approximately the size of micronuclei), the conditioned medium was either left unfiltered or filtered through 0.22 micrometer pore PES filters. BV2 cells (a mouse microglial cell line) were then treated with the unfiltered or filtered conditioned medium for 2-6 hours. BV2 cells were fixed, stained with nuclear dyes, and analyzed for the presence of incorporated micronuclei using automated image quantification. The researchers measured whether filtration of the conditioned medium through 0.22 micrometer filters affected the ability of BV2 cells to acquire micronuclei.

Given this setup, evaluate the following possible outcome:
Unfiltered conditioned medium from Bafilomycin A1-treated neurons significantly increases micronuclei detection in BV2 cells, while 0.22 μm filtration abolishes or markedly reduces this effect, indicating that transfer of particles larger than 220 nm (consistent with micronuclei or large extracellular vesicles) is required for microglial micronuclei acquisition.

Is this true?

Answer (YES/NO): YES